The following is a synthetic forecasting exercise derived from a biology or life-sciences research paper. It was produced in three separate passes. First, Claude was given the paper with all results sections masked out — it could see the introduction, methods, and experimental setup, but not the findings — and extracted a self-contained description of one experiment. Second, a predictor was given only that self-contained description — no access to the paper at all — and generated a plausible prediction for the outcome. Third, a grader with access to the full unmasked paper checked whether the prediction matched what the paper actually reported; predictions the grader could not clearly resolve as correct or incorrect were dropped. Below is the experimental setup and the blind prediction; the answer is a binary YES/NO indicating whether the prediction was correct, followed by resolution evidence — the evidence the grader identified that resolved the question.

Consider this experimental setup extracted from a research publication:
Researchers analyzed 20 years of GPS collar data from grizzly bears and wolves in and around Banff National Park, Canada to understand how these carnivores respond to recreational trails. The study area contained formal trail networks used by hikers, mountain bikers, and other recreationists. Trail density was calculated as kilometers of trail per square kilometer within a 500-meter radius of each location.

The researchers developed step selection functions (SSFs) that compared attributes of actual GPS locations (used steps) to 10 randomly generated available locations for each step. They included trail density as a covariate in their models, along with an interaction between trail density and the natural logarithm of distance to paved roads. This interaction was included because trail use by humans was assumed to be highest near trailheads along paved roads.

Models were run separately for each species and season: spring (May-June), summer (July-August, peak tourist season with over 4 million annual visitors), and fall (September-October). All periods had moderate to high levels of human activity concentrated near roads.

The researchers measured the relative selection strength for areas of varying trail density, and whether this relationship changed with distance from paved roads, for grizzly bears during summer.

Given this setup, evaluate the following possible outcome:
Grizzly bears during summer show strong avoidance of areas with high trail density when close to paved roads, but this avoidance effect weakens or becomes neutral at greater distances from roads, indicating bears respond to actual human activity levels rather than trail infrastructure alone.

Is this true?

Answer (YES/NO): YES